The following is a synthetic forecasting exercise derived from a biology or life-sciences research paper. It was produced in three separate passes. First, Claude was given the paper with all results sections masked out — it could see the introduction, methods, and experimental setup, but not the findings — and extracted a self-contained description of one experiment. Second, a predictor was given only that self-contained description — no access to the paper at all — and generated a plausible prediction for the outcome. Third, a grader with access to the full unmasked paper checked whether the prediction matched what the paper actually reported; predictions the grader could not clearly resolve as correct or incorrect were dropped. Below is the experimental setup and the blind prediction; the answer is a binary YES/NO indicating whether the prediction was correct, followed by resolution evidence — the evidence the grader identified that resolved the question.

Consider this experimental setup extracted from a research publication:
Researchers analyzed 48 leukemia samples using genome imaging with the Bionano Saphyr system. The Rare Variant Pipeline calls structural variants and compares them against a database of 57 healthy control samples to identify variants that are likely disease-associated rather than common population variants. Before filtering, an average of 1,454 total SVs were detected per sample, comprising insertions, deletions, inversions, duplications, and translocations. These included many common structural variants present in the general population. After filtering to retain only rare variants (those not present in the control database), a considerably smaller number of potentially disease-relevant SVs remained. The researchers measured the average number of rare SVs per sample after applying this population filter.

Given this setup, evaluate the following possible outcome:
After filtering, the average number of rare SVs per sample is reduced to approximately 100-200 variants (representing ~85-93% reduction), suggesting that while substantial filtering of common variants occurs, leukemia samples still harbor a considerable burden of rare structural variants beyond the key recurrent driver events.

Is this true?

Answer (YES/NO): NO